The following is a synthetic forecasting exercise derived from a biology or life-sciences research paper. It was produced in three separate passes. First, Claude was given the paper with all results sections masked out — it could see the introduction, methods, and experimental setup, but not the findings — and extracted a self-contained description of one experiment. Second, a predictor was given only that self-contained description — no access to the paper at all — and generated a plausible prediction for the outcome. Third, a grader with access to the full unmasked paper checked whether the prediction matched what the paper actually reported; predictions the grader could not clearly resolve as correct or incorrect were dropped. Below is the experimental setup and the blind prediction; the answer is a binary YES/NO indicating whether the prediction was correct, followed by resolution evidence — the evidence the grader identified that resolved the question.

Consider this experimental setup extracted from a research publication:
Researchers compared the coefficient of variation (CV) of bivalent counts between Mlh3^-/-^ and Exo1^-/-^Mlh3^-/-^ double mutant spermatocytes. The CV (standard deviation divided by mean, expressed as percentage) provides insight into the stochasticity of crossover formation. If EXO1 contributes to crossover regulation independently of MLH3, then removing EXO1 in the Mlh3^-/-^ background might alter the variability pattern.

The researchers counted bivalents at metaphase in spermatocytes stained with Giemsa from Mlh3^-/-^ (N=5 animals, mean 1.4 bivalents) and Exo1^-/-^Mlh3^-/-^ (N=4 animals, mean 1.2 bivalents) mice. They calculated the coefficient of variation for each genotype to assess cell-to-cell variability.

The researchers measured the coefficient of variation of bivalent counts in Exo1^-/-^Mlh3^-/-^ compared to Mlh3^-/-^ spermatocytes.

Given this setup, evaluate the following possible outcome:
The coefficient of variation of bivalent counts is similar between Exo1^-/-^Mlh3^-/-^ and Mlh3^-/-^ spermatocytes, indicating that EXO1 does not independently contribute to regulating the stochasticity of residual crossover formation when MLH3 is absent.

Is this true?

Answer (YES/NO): YES